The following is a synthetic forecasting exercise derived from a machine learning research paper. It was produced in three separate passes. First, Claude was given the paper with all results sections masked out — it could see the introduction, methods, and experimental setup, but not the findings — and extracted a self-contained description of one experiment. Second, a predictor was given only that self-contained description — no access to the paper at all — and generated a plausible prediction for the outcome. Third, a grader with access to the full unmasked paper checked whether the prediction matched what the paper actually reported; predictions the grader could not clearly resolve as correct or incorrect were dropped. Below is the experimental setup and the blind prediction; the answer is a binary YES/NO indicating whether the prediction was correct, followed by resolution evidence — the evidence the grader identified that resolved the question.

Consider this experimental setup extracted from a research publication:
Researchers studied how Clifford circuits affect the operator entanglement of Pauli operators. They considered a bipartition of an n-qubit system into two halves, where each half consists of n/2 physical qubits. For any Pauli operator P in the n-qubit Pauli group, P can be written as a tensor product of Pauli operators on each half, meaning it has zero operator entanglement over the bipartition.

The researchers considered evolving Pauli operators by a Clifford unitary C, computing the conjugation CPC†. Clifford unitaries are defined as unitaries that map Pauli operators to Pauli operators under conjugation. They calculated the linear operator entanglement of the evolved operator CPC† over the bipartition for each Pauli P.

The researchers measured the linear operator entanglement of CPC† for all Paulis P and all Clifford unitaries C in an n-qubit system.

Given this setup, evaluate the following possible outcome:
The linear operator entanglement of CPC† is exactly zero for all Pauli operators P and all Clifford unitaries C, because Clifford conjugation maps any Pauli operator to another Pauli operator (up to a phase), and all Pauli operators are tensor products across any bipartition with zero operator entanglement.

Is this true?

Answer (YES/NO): YES